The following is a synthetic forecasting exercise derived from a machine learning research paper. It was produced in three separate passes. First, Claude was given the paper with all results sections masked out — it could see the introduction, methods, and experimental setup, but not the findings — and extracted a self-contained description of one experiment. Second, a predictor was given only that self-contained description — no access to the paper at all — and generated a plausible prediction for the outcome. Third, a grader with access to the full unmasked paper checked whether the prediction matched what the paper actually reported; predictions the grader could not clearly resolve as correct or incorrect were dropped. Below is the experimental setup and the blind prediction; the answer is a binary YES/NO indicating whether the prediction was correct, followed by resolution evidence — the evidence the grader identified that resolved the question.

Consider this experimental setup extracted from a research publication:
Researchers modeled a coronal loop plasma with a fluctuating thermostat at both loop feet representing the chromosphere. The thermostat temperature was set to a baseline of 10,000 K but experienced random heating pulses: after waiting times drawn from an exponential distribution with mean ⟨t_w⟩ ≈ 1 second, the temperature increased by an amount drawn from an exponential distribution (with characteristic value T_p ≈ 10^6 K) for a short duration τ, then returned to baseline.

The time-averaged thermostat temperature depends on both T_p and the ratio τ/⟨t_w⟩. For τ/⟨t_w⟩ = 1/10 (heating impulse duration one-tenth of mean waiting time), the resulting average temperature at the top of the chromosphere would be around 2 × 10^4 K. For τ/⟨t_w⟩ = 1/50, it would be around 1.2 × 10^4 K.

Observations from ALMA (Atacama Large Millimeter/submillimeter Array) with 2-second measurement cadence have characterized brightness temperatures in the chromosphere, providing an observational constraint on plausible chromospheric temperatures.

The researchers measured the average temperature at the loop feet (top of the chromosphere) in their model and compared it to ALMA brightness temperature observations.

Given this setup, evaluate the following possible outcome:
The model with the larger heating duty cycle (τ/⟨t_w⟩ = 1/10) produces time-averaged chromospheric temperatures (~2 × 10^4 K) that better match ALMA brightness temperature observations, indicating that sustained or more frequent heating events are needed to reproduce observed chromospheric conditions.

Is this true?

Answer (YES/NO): NO